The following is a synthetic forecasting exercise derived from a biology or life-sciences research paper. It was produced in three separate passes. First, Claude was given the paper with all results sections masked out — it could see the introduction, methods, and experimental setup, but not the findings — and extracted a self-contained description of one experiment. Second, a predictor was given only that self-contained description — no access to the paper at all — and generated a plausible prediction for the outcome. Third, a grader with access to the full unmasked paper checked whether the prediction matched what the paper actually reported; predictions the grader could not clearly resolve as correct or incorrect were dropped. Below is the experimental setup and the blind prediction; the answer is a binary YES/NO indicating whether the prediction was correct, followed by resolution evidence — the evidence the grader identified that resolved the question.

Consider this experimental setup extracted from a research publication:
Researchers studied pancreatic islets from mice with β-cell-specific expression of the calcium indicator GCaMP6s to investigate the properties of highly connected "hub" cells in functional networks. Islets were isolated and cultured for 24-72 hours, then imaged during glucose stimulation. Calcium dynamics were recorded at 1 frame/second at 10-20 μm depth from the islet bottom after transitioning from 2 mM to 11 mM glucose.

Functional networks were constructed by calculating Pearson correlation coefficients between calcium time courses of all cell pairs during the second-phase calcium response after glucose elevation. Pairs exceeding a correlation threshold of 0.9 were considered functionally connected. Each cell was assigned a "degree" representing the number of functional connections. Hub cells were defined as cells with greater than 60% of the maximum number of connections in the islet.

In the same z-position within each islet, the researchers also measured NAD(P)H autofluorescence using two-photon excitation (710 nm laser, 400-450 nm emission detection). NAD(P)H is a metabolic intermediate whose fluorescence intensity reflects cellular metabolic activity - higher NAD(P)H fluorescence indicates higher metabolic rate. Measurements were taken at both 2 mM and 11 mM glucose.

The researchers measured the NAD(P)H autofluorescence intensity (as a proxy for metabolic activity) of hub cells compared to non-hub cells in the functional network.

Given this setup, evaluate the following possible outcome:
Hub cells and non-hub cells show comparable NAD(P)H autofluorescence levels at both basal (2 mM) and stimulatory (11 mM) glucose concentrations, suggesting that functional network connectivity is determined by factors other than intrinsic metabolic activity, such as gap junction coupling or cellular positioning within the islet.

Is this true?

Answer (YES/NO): NO